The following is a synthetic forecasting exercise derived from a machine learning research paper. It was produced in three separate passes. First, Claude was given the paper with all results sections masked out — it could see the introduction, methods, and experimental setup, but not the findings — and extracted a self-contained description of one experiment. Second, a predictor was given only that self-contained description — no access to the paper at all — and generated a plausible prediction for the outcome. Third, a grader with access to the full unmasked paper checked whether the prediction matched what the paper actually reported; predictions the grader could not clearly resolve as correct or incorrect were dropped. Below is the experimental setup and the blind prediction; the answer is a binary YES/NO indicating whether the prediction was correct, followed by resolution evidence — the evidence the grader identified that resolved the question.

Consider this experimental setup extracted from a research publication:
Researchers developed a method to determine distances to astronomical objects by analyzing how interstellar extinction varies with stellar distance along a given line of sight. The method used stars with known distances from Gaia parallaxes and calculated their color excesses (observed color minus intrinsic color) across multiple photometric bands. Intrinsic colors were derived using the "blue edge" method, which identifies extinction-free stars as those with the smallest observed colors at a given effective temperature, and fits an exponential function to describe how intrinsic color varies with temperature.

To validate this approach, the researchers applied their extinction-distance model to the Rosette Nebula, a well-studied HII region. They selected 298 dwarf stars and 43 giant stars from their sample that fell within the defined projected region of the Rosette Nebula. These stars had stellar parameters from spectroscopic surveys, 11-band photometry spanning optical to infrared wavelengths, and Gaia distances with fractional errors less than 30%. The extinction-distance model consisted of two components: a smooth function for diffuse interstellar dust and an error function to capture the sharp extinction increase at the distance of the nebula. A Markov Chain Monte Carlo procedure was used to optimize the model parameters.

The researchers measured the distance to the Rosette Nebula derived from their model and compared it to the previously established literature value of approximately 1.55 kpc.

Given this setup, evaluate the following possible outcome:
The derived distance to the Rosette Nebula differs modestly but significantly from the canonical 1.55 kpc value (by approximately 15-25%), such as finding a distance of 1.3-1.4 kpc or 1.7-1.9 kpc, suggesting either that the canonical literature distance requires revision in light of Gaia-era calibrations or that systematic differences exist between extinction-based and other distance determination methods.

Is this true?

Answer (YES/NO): NO